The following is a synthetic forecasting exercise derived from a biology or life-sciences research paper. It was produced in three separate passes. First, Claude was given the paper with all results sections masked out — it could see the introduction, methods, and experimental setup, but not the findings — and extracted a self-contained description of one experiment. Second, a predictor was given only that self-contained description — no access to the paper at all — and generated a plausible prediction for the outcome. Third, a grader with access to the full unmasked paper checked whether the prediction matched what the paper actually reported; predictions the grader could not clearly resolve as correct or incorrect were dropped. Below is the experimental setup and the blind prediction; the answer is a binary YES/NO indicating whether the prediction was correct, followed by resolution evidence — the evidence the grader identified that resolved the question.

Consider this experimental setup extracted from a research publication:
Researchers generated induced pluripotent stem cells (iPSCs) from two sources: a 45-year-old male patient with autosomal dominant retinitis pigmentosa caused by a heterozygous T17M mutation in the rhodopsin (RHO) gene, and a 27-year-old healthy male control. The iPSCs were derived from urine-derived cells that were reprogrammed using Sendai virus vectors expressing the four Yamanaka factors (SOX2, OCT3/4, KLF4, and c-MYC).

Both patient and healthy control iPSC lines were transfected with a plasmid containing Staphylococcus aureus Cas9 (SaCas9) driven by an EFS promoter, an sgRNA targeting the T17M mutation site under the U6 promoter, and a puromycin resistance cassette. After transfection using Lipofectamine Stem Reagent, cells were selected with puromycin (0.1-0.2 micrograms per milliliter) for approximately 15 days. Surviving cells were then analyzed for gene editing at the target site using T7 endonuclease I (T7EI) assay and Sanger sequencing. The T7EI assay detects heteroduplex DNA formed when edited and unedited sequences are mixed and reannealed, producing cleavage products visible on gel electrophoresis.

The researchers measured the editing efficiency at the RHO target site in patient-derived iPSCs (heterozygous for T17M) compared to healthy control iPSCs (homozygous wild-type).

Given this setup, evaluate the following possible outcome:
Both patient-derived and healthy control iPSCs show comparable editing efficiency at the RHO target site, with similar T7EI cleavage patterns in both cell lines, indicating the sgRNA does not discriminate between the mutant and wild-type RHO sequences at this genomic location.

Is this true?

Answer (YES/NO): NO